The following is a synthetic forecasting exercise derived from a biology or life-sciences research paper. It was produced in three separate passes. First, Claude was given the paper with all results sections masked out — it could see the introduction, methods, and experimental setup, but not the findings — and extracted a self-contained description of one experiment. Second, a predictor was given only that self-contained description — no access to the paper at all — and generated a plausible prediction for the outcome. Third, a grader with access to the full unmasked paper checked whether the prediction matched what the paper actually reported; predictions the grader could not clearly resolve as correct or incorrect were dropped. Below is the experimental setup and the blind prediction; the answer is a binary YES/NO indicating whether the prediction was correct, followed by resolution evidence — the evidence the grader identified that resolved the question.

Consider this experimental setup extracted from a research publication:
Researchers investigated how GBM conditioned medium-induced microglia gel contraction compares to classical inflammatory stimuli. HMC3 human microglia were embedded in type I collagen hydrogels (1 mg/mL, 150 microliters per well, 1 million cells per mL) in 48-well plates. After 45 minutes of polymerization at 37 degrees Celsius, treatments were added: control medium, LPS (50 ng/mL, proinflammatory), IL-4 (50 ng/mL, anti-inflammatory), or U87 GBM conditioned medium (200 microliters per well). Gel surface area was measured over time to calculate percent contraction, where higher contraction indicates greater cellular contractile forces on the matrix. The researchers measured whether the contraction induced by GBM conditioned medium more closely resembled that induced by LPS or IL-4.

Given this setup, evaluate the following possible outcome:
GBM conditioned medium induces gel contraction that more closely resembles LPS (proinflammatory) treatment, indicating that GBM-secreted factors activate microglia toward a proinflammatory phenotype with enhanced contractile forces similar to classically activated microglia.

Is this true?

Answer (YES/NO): NO